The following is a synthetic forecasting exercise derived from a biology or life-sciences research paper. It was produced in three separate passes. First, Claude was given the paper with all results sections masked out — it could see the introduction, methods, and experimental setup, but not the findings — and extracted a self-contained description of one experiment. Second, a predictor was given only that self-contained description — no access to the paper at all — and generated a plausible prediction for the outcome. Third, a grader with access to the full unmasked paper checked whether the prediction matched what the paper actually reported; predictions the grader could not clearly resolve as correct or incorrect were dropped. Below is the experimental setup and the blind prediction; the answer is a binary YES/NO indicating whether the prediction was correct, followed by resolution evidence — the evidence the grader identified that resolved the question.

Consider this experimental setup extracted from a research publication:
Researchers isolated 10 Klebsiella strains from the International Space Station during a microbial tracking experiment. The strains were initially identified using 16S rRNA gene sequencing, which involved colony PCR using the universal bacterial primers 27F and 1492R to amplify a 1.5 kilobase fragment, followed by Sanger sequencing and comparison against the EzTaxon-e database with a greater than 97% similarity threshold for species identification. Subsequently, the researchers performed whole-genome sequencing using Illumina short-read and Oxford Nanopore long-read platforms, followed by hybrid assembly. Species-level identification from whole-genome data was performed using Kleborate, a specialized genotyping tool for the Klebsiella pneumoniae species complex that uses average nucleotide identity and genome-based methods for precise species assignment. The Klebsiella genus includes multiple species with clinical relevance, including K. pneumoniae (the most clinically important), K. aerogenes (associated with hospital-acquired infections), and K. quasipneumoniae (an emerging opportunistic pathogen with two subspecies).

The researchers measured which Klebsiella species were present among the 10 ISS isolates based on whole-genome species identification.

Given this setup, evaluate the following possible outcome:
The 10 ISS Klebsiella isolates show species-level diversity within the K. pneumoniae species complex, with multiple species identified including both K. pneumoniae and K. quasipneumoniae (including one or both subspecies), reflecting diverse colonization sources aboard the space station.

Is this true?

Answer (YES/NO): NO